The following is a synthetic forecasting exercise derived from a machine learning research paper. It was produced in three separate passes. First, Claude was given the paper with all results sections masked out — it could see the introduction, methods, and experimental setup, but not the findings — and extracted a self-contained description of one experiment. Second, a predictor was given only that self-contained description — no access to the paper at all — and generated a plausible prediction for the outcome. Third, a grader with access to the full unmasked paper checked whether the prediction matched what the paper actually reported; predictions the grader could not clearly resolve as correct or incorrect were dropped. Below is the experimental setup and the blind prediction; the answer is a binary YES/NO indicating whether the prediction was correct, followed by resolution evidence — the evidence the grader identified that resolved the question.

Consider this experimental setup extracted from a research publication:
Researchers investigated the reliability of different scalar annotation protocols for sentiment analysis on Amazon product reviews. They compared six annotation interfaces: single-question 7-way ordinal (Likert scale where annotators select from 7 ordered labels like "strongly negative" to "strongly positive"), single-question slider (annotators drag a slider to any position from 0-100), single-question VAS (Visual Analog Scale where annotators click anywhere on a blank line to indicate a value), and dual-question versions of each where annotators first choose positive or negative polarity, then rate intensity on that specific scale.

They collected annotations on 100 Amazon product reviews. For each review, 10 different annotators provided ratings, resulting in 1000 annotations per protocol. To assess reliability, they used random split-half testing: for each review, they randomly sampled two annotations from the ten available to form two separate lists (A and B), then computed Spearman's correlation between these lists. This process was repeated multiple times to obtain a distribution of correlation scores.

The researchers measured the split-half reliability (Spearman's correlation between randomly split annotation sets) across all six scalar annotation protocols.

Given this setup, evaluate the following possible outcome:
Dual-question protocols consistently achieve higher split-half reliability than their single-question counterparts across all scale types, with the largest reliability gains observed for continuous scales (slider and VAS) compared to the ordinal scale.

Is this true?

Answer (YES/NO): NO